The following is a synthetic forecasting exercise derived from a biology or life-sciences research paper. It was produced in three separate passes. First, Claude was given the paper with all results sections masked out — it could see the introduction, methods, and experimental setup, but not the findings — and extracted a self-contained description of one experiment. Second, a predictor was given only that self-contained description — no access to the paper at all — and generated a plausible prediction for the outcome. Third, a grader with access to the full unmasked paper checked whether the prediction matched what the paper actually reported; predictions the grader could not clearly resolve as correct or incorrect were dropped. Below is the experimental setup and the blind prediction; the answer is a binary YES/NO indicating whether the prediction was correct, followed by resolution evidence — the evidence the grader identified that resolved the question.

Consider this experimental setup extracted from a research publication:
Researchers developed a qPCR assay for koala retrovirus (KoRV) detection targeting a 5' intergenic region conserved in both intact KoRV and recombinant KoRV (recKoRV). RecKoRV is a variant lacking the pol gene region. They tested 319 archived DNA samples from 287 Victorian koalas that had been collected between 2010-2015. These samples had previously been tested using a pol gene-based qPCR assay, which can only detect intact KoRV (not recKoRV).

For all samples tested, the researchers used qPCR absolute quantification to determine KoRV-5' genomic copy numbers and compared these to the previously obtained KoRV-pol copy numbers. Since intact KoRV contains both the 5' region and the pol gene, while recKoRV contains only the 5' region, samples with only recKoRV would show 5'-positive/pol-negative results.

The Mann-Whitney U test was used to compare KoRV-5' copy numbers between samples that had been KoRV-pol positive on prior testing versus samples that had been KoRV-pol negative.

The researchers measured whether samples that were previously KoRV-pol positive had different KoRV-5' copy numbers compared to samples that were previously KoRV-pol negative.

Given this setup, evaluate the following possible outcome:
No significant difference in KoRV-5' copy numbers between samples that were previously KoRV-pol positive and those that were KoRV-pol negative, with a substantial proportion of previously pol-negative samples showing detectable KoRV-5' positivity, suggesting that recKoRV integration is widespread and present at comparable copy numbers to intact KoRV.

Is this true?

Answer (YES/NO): NO